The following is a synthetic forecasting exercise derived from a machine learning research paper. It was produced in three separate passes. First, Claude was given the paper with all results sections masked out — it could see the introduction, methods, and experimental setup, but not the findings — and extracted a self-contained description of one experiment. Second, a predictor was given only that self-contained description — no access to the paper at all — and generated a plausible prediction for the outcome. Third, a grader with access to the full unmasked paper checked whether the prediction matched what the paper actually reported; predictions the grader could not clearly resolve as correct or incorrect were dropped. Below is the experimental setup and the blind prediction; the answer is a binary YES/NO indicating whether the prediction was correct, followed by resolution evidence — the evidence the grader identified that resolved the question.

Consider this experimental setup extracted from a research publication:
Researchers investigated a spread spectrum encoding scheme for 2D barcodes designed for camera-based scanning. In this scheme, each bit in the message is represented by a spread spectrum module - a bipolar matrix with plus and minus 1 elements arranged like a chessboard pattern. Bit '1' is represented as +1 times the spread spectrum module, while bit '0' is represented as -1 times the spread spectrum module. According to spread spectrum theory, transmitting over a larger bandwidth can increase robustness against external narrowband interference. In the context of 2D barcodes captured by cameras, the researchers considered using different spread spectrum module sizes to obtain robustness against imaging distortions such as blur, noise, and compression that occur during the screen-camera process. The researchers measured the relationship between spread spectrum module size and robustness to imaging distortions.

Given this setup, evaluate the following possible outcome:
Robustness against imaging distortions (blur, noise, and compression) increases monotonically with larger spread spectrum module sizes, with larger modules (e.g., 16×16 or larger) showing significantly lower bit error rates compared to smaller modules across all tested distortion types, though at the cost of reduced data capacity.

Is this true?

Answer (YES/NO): NO